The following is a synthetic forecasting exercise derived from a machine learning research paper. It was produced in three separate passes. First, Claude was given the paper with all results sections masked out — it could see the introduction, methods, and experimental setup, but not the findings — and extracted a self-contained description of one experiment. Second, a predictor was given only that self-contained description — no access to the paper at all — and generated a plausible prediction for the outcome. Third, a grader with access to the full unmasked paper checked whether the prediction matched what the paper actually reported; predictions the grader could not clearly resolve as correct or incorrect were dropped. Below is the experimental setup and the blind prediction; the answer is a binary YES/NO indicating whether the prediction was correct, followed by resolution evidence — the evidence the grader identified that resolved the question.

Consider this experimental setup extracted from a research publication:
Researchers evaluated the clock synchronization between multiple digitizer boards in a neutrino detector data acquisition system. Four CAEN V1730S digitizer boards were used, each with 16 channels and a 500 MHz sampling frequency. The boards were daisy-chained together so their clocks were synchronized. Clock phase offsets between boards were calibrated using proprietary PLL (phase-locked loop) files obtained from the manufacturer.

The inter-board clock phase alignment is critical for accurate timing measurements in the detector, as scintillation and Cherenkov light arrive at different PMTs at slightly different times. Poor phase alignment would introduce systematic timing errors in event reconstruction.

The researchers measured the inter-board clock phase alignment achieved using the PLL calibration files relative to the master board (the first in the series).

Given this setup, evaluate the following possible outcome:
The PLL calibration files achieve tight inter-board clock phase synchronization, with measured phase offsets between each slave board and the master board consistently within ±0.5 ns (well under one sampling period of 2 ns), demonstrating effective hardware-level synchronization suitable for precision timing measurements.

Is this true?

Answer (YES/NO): YES